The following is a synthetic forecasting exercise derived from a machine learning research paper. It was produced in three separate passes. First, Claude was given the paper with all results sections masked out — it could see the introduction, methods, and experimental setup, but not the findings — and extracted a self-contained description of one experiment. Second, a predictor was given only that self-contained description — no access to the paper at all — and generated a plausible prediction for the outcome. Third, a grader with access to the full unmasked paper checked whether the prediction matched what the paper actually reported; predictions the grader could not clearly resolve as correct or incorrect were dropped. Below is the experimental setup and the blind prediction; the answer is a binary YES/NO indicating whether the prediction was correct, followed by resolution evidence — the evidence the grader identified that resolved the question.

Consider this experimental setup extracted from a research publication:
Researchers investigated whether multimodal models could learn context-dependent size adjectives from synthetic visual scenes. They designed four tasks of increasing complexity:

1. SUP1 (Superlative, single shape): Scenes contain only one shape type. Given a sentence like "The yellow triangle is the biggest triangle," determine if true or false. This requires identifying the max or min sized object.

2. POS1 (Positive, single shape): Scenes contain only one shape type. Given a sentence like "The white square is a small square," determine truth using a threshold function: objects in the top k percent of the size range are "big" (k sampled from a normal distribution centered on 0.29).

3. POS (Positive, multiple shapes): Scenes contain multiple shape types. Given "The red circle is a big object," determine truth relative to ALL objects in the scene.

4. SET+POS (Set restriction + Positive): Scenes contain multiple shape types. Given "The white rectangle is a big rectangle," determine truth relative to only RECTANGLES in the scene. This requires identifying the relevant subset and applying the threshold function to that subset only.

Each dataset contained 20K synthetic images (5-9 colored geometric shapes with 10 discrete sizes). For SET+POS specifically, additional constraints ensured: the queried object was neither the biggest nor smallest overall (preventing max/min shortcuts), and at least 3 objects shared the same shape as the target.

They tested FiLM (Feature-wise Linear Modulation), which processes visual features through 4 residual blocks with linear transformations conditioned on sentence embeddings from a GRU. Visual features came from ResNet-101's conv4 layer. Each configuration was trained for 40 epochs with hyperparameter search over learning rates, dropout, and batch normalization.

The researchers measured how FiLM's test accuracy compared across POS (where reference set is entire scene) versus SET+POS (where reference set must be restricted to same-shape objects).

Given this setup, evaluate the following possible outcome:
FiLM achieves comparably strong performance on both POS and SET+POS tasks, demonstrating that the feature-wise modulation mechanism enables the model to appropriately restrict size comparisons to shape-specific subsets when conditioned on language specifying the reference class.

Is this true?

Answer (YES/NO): NO